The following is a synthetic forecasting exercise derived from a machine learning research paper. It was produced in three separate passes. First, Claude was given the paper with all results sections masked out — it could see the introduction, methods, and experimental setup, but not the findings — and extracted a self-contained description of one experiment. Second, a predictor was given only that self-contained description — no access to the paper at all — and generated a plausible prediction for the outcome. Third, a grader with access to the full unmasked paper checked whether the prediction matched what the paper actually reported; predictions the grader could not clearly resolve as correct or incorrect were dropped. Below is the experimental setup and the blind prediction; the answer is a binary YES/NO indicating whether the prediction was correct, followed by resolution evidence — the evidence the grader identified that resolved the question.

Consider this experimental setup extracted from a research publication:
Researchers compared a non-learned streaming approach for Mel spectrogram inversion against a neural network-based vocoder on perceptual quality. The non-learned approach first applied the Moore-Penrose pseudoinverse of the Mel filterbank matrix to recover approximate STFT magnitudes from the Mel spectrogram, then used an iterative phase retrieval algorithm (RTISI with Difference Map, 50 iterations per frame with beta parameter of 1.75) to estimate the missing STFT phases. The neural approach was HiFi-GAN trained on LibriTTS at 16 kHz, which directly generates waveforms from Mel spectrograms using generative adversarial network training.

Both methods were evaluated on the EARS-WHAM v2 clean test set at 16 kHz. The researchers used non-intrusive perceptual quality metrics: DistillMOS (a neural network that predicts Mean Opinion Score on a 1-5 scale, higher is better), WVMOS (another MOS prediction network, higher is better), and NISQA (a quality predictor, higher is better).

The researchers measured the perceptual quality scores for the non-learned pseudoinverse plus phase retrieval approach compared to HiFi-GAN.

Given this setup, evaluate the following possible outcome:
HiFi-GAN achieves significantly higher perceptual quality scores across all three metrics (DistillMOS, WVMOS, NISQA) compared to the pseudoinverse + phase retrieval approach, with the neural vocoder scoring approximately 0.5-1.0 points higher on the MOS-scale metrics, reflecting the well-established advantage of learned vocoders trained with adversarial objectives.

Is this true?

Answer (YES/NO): NO